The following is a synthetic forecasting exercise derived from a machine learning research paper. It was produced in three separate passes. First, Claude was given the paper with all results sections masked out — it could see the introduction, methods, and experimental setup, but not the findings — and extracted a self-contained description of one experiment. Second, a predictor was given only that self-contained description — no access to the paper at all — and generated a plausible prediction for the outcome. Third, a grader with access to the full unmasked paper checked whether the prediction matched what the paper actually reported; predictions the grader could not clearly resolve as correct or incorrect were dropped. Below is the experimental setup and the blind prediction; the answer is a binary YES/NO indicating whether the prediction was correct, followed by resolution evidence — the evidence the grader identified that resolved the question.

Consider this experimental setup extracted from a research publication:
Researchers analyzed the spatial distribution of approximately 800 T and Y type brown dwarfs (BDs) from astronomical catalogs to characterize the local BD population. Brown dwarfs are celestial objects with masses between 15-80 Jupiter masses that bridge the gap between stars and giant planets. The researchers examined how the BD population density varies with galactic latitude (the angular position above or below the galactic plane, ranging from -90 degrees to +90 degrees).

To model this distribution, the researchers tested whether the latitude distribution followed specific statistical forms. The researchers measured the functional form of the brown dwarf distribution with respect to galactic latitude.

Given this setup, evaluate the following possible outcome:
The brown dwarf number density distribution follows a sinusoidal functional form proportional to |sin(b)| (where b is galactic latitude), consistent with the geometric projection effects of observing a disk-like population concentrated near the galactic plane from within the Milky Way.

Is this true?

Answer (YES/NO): NO